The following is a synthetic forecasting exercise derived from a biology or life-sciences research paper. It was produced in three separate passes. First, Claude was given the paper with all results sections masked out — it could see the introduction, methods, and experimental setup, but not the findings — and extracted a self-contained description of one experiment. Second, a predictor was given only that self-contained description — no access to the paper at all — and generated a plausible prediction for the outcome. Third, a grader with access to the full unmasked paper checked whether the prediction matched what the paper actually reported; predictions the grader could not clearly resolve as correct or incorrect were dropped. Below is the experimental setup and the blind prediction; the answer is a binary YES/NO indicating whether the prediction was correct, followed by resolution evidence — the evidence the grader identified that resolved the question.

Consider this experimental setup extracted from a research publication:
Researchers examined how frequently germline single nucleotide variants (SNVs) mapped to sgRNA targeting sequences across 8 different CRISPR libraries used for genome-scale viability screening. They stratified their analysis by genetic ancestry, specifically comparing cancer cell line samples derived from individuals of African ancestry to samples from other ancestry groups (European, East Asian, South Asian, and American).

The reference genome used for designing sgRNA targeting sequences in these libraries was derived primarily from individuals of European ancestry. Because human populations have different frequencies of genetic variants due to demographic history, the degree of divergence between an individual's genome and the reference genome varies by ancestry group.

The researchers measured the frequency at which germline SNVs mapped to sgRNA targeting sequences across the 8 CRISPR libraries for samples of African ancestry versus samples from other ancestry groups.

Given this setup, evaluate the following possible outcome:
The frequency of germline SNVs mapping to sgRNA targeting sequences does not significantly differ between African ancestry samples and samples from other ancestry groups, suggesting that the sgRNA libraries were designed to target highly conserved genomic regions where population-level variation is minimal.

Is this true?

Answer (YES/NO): NO